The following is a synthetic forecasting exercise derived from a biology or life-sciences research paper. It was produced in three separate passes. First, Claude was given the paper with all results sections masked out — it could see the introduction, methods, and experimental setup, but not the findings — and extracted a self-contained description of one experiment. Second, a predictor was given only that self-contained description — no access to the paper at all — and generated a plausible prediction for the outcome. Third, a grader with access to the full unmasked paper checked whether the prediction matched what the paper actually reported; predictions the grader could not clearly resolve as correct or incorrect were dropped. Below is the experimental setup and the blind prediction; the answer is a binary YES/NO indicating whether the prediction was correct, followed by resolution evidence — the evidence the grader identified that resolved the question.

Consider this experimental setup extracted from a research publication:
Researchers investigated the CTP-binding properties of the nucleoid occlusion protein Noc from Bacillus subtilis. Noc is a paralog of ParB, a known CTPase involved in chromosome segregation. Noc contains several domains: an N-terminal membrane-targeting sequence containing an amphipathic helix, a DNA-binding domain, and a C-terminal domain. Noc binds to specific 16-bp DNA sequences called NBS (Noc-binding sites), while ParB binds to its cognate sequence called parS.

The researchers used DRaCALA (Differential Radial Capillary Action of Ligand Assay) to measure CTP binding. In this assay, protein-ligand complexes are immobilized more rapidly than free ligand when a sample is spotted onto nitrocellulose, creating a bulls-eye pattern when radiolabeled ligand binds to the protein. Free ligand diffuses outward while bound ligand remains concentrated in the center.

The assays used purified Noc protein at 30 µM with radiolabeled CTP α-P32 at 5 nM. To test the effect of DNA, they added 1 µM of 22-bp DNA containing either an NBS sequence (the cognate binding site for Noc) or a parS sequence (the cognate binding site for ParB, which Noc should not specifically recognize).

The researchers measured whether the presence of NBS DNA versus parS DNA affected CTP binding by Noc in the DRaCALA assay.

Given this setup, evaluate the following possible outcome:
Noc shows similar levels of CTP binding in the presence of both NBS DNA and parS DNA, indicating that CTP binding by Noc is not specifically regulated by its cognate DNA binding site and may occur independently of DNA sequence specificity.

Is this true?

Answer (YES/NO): NO